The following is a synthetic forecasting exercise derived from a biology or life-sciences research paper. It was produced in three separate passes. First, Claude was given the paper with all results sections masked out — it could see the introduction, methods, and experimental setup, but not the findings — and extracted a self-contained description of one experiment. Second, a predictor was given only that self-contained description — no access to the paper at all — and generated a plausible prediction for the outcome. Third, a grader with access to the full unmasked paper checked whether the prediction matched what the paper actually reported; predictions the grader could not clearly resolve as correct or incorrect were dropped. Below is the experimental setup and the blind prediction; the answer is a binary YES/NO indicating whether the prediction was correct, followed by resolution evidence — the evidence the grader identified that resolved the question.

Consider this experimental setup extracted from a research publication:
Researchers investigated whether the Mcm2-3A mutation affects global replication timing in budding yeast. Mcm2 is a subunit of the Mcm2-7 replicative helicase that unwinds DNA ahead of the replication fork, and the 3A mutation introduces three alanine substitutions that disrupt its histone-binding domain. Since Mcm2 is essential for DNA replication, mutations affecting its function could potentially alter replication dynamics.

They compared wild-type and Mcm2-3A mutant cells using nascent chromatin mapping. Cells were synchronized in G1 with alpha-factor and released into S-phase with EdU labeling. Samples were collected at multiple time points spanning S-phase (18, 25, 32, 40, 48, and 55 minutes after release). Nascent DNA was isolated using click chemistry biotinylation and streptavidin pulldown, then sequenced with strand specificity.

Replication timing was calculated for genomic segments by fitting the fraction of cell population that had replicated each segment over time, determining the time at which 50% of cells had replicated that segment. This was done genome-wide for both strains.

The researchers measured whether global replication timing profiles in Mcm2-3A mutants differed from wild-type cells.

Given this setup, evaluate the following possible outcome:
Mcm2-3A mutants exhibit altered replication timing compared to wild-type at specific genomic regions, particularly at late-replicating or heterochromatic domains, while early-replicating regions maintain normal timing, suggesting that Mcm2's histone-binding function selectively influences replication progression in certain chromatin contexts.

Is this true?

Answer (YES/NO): NO